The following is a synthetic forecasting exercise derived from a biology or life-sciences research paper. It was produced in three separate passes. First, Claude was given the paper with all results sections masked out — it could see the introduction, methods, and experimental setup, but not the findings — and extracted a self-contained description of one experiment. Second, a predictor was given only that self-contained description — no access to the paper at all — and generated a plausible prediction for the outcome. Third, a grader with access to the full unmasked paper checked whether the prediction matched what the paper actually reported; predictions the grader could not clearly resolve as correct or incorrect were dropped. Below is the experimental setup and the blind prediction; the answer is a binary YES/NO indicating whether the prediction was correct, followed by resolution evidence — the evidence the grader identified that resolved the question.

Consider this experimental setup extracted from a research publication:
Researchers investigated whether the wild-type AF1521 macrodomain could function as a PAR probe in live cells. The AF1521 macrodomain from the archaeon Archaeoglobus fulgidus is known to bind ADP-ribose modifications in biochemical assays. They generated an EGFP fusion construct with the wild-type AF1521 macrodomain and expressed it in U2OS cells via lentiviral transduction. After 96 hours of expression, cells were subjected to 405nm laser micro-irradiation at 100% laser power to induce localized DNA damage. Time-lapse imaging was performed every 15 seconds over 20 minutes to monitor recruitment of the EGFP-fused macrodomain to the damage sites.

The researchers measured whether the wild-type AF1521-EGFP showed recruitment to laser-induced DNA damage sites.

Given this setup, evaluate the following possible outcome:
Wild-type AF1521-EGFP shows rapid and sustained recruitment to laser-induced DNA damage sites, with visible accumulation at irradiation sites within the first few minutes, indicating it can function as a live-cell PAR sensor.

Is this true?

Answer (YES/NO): NO